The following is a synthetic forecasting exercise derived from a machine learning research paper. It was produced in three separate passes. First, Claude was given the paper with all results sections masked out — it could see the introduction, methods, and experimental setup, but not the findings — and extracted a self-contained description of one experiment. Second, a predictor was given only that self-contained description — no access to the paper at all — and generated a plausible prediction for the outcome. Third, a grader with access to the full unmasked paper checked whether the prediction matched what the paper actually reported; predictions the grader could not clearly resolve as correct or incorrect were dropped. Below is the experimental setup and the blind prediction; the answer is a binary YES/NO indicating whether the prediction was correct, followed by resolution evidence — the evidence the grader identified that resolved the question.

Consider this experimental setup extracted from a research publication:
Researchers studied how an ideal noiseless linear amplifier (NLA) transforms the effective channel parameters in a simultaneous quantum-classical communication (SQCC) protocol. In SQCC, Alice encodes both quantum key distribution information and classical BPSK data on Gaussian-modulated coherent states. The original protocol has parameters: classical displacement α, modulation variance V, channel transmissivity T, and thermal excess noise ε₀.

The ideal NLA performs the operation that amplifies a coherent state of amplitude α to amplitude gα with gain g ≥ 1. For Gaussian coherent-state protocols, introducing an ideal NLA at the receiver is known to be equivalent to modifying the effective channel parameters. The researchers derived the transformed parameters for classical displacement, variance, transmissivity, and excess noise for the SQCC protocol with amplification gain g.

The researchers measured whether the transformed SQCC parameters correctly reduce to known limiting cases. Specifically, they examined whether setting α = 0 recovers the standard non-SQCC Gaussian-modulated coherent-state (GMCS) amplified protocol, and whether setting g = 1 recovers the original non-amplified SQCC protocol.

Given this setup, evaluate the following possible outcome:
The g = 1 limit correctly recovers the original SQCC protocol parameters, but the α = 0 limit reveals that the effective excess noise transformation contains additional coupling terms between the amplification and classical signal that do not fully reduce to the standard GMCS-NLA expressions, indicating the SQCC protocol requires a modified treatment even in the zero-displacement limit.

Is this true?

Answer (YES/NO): NO